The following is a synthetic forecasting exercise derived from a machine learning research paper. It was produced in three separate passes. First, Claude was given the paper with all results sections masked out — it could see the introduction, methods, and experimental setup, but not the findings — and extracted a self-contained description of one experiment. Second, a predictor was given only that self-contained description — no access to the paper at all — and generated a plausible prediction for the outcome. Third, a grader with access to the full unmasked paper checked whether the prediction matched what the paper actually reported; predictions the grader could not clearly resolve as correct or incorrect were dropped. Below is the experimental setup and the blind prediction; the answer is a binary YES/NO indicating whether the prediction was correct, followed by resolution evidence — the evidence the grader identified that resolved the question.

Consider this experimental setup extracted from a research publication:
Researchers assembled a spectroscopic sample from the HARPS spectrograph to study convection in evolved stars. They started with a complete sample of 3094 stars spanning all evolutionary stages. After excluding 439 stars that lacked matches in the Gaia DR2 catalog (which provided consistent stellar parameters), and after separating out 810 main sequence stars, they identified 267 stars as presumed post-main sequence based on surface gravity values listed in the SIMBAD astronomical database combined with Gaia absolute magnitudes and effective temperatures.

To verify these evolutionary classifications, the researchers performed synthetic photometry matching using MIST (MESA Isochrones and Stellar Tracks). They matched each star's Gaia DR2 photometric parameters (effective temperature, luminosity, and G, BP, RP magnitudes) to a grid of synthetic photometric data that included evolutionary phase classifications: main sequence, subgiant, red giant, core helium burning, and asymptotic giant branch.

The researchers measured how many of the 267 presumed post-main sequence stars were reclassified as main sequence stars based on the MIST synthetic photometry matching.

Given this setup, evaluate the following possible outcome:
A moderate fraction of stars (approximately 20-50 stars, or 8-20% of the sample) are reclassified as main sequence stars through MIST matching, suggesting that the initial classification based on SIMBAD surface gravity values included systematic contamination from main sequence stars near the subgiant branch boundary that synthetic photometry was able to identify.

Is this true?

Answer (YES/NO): YES